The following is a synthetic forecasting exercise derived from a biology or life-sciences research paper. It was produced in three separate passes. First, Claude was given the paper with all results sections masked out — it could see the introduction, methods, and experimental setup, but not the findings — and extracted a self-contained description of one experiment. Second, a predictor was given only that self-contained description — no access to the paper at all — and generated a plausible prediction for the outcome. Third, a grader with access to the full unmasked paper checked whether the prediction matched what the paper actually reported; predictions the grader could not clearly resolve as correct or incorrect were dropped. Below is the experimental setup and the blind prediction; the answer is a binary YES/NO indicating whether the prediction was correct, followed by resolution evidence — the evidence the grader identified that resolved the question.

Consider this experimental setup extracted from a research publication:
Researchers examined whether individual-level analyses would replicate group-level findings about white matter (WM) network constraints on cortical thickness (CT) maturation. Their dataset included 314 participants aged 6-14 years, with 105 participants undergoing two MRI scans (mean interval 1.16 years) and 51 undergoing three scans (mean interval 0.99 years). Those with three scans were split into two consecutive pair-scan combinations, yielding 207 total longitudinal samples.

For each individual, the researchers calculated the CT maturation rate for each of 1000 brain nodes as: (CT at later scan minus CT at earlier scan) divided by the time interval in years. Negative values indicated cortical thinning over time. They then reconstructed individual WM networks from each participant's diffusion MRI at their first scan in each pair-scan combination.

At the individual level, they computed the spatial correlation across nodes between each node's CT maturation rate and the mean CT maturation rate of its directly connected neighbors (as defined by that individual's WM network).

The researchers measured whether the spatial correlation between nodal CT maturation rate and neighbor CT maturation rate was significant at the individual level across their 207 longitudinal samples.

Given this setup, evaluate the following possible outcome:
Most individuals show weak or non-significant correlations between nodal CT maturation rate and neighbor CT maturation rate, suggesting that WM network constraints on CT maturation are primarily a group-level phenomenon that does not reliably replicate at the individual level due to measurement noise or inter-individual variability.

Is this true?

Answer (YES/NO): NO